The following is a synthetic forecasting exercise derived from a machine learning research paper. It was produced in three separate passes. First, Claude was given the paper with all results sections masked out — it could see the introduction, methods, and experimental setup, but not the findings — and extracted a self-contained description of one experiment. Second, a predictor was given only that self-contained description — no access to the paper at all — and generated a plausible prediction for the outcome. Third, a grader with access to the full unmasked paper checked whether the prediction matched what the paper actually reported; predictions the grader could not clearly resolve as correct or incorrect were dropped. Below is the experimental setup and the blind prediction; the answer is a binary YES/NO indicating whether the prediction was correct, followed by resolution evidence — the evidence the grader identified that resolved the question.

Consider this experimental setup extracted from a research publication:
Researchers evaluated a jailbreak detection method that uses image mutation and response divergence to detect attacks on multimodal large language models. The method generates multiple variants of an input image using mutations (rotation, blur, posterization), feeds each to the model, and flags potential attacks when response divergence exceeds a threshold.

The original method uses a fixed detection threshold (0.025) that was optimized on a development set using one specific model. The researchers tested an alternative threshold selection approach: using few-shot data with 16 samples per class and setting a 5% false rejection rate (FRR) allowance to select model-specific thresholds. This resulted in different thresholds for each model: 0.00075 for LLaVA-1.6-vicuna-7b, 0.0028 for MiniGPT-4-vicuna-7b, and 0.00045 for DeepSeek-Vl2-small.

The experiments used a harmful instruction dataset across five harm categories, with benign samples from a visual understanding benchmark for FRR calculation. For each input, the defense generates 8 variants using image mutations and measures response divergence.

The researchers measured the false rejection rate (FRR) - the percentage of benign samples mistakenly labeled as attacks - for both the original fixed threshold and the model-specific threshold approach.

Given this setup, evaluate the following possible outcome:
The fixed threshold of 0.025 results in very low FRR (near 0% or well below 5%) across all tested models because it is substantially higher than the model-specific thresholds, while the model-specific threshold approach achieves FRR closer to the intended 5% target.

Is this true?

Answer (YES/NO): NO